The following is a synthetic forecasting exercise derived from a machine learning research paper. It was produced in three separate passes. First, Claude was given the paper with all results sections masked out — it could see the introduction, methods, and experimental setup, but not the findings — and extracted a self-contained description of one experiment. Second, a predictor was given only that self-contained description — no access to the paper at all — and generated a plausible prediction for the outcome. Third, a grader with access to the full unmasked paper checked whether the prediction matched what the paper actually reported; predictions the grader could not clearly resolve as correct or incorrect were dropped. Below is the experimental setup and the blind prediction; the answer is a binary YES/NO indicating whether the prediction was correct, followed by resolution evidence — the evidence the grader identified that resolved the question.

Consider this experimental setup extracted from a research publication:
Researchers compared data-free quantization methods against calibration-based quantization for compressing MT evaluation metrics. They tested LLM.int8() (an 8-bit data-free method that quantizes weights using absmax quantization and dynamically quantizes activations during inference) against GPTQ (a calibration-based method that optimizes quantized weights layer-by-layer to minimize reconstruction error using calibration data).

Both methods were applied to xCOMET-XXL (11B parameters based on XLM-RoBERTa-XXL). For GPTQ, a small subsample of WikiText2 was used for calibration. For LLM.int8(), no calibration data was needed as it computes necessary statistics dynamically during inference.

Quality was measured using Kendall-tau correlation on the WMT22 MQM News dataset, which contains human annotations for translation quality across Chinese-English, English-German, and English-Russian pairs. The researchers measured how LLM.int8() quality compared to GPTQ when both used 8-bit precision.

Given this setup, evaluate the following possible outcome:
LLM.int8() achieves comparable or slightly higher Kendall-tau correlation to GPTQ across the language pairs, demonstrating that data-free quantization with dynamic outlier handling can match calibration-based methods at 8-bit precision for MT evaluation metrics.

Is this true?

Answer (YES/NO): NO